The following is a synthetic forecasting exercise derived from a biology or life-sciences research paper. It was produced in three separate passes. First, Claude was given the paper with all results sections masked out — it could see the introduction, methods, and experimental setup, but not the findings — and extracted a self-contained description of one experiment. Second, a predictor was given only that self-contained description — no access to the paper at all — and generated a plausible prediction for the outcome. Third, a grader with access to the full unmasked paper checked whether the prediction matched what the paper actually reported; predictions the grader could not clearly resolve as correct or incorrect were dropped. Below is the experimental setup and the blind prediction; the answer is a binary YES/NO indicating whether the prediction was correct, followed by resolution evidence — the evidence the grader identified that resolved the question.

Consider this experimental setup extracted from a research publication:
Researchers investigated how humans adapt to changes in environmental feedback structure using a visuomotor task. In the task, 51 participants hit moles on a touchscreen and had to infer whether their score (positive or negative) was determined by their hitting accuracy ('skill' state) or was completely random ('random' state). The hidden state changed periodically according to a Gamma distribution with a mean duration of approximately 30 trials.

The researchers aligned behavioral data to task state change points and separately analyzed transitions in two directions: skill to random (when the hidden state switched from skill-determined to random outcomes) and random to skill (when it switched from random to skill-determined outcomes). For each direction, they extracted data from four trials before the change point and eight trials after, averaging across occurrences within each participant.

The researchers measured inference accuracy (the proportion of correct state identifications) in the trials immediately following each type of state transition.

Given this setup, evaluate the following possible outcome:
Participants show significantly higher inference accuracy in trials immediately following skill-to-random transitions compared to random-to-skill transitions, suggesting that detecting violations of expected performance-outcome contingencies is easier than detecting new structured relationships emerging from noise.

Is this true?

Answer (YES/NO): NO